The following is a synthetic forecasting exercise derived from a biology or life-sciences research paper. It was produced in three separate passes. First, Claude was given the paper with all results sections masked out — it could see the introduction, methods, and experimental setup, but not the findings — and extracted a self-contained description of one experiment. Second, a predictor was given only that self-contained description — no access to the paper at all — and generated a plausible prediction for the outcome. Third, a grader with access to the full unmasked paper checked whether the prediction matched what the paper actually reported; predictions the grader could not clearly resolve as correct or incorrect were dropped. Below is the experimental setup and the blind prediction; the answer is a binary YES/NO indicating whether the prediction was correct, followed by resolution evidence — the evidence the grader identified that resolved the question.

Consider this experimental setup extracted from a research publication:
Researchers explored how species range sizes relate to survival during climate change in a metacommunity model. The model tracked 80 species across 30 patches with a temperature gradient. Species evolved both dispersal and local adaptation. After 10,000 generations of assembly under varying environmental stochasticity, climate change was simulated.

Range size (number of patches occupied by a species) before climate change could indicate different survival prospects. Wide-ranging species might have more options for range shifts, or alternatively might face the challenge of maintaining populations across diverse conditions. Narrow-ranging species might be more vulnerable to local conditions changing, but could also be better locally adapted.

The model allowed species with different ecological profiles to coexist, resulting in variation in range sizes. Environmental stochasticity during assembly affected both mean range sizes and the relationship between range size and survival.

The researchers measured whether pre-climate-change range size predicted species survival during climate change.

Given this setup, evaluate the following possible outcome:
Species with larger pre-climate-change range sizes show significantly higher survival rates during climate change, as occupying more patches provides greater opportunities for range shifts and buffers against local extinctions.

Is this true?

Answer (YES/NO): YES